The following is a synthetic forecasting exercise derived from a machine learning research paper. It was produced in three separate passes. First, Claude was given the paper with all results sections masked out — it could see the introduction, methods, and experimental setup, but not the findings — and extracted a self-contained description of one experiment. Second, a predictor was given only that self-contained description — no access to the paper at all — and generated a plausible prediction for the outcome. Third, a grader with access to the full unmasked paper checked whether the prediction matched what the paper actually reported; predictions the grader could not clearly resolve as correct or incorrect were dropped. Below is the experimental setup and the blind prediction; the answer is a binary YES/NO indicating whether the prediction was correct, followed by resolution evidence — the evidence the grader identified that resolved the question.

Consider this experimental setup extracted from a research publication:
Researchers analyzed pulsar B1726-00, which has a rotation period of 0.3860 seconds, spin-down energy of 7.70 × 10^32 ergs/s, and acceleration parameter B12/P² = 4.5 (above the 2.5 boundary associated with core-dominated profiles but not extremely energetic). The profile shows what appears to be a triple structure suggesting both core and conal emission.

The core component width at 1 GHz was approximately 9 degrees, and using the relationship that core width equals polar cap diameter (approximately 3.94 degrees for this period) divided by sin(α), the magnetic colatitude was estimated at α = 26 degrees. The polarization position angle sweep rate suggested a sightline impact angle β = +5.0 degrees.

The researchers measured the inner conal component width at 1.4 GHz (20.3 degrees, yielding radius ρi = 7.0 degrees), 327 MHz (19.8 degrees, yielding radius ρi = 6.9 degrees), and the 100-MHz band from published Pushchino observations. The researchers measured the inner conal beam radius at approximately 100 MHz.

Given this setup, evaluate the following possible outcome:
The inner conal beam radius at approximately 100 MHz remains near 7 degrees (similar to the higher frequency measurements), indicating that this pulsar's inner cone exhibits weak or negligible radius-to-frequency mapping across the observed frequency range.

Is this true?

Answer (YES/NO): NO